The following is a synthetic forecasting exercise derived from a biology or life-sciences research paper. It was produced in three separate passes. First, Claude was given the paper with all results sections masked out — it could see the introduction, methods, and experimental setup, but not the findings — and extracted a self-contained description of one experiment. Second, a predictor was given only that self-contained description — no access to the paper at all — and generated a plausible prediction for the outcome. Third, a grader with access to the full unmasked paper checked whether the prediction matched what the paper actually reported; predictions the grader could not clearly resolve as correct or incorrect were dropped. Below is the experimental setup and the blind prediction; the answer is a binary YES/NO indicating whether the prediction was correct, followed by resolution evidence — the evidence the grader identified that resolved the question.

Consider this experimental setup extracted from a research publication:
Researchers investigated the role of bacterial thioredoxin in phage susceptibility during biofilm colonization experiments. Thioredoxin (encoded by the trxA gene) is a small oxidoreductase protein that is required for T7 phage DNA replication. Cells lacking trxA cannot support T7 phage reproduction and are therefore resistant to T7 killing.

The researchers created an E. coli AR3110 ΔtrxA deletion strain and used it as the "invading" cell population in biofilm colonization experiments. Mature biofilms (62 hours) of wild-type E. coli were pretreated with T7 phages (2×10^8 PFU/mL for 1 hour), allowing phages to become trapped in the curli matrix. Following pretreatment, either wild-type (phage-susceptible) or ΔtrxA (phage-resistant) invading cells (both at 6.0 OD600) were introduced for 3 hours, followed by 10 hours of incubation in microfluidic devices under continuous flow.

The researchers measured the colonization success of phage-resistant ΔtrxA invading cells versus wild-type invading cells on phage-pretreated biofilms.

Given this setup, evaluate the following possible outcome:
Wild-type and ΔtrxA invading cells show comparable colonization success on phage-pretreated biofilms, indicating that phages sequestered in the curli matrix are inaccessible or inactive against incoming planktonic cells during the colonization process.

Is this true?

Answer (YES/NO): NO